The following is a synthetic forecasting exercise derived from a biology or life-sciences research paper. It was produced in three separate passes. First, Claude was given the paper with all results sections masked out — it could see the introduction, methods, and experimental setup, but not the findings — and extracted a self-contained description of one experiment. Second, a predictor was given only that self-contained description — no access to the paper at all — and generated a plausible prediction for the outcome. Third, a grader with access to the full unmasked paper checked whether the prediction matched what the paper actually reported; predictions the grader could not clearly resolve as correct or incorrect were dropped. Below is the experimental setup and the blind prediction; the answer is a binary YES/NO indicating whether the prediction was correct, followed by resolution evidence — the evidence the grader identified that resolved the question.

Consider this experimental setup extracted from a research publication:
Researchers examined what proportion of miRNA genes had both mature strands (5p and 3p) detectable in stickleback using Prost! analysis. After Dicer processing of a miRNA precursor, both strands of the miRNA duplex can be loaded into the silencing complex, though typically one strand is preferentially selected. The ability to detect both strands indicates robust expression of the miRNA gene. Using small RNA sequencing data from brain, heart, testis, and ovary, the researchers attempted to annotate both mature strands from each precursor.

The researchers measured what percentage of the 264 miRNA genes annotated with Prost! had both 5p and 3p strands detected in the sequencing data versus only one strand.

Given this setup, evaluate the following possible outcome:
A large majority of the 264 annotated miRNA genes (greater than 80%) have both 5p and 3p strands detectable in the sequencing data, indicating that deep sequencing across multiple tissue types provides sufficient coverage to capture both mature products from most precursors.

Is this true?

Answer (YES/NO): YES